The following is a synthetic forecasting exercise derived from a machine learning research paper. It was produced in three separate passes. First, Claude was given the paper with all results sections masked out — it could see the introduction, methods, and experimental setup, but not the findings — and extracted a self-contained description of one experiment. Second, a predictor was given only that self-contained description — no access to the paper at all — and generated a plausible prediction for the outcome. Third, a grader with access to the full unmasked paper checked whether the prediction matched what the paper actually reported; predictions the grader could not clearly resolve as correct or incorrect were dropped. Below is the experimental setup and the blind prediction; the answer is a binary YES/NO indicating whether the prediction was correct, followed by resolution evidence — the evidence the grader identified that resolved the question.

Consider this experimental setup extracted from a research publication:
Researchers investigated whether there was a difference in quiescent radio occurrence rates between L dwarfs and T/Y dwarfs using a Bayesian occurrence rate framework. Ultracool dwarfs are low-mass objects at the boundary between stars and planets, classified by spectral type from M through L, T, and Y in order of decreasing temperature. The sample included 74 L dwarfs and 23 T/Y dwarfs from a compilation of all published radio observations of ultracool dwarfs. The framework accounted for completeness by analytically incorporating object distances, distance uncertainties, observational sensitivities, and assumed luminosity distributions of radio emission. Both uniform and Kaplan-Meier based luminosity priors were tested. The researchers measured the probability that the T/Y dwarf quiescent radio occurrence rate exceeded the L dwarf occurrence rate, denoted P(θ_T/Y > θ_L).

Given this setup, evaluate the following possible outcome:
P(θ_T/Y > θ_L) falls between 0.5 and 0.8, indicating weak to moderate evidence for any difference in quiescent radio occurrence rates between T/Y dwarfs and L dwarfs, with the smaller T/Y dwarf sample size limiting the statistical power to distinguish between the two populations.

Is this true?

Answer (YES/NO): NO